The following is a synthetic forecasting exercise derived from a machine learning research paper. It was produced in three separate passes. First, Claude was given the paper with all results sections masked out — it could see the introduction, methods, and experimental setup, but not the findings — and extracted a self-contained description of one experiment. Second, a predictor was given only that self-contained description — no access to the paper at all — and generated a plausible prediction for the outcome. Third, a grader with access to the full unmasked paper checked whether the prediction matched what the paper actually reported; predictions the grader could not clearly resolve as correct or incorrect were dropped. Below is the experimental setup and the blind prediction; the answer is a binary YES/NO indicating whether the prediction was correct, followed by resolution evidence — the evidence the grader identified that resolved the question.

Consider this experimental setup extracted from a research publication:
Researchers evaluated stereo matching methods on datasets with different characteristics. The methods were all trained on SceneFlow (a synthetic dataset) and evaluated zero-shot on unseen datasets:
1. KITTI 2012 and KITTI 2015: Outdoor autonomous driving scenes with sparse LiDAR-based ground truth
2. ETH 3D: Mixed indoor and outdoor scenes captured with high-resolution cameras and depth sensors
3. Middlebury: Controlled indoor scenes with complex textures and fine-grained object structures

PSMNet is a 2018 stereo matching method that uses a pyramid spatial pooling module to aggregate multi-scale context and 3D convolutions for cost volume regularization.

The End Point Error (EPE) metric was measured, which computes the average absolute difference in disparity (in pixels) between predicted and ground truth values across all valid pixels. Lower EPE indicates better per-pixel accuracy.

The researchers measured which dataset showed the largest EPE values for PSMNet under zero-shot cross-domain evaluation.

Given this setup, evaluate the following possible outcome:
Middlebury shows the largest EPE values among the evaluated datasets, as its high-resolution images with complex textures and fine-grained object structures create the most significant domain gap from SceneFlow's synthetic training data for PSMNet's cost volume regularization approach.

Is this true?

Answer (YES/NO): NO